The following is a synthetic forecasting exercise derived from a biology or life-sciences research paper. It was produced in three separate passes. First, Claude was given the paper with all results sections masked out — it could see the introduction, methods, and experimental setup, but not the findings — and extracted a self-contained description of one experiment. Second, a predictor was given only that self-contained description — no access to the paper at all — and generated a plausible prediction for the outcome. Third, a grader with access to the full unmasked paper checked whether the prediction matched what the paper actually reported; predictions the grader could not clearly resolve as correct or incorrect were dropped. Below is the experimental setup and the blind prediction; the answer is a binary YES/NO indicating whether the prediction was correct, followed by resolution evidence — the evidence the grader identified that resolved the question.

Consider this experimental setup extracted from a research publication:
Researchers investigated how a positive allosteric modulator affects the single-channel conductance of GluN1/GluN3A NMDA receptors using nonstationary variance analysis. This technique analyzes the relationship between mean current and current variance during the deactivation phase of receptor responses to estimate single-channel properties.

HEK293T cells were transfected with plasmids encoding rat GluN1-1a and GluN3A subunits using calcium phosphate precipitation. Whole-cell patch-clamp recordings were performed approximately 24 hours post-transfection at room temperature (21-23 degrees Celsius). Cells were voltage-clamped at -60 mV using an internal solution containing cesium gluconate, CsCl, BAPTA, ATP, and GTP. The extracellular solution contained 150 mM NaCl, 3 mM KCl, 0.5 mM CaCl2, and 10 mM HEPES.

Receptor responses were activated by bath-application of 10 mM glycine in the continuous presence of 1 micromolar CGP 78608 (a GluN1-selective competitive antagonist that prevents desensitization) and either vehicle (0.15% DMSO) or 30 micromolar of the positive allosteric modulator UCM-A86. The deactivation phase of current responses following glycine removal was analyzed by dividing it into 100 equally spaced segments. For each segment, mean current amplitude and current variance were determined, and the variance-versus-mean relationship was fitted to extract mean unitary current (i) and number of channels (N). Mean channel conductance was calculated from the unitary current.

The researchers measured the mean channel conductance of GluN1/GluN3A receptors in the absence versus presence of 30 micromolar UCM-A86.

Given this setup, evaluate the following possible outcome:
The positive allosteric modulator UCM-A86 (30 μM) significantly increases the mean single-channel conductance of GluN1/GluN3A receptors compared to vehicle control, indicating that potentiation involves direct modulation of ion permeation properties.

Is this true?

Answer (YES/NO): NO